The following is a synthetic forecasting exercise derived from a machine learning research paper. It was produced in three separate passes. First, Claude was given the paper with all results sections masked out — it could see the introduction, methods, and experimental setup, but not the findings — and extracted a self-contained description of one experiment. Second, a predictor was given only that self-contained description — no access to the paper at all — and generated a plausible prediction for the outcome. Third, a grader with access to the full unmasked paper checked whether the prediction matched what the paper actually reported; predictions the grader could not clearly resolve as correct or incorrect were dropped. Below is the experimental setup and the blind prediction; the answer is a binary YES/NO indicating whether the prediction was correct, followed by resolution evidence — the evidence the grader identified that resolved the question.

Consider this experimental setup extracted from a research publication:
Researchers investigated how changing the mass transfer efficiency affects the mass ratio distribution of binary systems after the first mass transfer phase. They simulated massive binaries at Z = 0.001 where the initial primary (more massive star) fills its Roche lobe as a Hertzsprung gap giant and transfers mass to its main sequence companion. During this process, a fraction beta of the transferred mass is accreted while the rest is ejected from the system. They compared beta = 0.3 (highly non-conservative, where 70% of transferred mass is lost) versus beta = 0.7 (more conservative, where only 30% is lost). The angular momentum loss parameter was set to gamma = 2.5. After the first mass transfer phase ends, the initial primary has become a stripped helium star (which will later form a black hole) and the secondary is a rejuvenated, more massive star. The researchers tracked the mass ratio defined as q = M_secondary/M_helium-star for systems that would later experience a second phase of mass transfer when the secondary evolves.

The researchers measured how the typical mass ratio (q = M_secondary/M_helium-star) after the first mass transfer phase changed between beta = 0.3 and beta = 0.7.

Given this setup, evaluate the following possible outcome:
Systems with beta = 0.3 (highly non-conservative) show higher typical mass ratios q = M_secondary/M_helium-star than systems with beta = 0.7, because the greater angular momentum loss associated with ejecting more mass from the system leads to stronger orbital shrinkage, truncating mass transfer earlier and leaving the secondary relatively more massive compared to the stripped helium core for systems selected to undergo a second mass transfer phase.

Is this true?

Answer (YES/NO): NO